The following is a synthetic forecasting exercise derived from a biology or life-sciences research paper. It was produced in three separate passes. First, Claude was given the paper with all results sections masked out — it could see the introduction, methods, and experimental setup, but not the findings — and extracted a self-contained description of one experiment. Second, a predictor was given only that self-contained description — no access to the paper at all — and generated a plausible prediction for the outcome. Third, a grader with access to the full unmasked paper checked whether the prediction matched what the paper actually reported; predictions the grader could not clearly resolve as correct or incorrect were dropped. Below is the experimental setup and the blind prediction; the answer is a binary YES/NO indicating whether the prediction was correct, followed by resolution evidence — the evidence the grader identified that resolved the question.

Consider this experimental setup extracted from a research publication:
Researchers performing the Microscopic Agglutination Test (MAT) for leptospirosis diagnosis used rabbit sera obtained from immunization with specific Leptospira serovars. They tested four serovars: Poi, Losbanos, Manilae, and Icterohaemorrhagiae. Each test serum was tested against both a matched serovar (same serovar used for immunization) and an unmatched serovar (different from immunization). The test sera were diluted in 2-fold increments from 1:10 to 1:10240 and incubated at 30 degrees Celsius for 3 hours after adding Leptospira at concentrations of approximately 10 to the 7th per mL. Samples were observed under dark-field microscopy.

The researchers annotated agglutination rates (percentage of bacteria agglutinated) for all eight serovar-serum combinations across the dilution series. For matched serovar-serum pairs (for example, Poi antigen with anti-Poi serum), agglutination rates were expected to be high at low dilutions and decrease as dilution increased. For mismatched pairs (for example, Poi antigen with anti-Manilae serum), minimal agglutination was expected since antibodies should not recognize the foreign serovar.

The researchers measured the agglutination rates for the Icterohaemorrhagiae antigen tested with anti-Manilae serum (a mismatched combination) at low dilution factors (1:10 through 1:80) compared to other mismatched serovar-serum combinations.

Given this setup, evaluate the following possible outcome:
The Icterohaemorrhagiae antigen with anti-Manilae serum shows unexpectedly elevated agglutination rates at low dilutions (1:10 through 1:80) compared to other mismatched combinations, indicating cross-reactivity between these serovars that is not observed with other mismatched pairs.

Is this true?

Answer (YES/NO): YES